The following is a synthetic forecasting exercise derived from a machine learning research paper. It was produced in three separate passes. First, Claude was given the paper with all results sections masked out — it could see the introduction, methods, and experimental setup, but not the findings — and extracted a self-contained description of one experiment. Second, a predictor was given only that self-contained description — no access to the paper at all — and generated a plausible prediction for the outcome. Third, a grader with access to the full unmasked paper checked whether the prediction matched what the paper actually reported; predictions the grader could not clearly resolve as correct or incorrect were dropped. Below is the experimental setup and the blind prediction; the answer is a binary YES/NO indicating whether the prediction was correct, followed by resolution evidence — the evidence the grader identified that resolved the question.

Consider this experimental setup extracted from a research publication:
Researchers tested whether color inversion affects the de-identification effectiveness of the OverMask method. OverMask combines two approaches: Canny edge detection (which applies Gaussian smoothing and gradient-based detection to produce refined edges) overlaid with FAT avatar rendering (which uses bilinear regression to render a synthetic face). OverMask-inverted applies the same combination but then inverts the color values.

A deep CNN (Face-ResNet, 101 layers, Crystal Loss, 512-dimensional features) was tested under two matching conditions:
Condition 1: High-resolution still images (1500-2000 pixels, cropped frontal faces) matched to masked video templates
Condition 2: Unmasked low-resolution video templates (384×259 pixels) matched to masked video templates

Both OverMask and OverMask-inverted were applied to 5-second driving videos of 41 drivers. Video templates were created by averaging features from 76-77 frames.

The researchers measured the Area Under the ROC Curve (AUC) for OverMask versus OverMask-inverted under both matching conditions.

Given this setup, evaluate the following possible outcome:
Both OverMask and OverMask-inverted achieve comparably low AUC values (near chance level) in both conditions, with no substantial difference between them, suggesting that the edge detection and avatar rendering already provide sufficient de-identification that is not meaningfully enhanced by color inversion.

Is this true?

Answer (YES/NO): NO